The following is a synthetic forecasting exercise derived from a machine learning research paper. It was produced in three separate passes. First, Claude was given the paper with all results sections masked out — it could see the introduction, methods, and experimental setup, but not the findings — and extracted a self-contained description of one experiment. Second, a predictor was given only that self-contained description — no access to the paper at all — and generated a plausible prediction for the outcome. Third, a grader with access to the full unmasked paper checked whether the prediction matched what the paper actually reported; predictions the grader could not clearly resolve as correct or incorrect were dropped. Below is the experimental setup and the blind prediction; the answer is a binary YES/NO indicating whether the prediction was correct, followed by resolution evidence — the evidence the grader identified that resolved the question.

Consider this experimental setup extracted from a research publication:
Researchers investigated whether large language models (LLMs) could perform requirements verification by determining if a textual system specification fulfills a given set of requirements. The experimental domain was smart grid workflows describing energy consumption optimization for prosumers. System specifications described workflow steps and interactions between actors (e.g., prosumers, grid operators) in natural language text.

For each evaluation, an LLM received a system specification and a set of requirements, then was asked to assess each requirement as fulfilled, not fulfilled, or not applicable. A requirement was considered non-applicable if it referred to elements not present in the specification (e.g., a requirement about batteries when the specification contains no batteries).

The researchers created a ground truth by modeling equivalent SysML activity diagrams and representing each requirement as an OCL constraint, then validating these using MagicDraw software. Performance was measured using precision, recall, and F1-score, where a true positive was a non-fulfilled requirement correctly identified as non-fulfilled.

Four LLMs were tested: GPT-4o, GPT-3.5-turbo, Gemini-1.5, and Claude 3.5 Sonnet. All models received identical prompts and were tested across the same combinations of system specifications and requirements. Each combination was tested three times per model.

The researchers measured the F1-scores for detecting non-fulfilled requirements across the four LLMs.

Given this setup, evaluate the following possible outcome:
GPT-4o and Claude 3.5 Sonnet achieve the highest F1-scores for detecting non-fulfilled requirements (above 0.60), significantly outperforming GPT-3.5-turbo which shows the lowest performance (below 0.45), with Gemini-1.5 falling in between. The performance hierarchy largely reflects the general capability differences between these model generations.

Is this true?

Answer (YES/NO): NO